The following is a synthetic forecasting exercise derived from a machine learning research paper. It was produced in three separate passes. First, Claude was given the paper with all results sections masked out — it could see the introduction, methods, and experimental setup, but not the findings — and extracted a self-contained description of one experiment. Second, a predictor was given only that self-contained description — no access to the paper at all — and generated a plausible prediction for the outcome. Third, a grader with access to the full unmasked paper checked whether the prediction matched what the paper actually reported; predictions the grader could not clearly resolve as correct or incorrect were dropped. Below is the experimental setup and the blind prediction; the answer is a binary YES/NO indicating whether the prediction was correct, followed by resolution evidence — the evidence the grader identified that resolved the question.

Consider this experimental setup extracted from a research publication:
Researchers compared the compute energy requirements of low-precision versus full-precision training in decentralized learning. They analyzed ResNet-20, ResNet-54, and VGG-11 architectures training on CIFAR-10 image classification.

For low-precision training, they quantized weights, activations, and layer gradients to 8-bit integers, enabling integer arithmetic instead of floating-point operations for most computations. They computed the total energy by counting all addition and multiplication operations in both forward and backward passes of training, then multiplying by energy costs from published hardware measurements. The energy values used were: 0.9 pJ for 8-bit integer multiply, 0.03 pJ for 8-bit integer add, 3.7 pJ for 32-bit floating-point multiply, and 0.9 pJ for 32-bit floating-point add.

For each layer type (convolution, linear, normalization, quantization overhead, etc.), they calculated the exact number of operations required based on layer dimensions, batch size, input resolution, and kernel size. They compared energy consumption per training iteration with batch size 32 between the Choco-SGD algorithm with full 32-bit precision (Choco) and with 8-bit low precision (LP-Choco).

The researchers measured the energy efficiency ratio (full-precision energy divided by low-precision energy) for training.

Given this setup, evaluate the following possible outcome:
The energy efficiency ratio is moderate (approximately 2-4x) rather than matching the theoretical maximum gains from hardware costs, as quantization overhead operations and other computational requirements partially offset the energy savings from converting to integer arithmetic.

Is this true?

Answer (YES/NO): NO